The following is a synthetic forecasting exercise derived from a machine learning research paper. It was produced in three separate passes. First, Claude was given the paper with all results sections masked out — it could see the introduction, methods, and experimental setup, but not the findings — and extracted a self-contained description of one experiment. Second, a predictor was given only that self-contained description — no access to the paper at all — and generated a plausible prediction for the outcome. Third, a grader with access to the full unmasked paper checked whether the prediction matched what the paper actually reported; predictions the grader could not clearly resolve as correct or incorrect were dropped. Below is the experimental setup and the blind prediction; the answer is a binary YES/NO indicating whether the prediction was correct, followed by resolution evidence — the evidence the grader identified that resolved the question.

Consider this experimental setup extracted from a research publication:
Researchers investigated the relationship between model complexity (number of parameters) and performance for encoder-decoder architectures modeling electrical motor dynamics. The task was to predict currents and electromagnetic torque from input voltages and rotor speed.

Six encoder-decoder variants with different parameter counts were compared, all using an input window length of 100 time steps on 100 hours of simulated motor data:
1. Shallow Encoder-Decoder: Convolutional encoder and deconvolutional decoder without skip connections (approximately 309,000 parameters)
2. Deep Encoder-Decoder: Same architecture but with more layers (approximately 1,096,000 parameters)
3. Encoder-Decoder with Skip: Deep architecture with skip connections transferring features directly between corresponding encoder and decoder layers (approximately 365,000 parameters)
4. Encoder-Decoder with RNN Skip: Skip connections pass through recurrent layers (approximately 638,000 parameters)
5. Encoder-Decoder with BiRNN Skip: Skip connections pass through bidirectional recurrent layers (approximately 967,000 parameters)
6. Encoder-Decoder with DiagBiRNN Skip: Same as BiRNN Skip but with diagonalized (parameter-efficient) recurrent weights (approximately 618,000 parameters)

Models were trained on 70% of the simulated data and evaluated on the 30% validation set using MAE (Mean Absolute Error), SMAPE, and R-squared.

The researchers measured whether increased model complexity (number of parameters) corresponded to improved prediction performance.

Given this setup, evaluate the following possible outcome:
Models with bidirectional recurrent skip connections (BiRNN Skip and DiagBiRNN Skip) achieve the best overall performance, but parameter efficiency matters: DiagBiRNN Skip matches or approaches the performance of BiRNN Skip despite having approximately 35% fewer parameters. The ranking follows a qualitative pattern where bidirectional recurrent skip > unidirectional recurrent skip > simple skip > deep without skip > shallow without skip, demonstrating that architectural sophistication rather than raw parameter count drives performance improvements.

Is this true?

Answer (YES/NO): NO